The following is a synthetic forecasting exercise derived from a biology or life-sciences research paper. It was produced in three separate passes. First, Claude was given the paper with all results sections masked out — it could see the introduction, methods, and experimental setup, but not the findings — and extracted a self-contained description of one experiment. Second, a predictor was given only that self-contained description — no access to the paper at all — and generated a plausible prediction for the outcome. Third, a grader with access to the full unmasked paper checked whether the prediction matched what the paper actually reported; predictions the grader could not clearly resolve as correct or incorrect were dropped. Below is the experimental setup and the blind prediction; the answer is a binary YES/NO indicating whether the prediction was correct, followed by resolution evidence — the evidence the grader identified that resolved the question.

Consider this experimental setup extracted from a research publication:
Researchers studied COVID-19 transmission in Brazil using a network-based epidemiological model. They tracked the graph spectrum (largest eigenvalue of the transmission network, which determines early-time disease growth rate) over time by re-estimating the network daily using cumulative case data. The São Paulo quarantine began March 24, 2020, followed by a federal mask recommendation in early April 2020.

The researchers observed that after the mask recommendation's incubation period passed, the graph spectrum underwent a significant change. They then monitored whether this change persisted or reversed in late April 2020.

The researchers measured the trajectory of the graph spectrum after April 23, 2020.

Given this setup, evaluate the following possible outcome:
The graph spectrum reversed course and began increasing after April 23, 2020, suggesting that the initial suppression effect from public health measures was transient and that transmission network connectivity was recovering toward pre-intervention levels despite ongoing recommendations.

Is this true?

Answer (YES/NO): YES